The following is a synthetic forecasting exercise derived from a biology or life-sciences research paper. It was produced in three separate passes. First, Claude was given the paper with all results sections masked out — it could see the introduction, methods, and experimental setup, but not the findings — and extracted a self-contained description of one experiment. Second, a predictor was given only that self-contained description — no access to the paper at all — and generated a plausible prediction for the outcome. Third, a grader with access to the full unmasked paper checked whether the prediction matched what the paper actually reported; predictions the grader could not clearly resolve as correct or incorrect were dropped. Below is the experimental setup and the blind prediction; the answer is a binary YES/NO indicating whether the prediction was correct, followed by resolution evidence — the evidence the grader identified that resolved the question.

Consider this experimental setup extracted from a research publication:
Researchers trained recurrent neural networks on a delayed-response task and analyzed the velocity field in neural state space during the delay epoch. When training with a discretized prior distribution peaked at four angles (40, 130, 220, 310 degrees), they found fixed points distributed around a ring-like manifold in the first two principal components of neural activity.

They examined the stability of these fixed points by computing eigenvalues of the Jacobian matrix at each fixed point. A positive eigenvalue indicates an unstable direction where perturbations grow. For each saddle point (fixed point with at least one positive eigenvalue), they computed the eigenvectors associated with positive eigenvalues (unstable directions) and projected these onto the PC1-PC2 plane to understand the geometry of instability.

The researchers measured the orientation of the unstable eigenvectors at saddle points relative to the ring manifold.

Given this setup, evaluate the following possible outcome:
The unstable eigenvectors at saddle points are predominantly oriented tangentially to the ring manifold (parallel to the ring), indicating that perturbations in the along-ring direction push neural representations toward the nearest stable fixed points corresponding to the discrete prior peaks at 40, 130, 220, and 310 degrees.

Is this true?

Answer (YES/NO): YES